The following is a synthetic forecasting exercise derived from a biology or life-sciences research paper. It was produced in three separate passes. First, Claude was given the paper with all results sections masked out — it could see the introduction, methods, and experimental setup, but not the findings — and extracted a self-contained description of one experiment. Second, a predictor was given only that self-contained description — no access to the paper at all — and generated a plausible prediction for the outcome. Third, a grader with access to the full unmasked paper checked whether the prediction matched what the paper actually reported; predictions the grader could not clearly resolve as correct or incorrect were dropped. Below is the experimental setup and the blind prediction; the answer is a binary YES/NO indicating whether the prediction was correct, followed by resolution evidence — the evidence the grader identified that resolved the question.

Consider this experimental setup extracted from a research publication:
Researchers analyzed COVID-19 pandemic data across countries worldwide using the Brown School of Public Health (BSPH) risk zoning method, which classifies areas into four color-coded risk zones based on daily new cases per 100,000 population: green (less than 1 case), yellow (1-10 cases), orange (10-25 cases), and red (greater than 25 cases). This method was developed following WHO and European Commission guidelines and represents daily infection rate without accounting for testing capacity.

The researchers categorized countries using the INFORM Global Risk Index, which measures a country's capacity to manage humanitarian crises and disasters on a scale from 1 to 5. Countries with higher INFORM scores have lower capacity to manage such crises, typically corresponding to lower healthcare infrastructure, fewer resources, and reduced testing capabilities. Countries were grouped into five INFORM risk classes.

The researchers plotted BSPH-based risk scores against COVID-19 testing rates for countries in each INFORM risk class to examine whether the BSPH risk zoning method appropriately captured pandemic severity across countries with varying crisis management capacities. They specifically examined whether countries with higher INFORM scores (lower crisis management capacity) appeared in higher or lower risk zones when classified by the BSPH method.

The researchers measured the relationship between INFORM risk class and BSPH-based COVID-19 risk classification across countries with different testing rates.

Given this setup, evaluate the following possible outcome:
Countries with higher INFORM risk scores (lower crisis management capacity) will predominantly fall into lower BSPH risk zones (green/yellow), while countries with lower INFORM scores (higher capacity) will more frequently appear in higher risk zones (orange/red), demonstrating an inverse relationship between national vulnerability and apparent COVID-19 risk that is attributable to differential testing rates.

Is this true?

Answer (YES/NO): YES